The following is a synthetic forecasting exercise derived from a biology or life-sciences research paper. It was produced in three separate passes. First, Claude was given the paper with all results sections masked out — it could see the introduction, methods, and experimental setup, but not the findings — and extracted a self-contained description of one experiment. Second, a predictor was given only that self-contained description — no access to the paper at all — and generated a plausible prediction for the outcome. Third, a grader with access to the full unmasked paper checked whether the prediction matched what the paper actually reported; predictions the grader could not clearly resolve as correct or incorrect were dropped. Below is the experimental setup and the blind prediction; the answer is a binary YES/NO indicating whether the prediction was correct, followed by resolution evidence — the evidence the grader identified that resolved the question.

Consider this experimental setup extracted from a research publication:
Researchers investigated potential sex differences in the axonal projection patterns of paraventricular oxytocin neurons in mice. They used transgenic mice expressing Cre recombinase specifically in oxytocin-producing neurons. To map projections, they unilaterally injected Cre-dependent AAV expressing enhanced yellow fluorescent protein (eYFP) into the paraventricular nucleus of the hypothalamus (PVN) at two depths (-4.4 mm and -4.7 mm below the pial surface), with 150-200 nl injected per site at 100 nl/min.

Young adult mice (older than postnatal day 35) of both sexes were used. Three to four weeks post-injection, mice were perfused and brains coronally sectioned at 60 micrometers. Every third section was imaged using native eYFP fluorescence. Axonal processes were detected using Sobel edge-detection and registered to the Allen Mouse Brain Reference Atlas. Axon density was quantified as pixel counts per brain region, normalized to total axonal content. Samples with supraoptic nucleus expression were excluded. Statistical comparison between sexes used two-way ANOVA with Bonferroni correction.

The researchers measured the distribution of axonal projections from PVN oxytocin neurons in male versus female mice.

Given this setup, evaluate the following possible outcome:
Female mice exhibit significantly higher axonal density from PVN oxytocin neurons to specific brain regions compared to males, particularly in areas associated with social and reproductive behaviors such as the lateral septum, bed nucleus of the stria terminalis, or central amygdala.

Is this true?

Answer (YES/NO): NO